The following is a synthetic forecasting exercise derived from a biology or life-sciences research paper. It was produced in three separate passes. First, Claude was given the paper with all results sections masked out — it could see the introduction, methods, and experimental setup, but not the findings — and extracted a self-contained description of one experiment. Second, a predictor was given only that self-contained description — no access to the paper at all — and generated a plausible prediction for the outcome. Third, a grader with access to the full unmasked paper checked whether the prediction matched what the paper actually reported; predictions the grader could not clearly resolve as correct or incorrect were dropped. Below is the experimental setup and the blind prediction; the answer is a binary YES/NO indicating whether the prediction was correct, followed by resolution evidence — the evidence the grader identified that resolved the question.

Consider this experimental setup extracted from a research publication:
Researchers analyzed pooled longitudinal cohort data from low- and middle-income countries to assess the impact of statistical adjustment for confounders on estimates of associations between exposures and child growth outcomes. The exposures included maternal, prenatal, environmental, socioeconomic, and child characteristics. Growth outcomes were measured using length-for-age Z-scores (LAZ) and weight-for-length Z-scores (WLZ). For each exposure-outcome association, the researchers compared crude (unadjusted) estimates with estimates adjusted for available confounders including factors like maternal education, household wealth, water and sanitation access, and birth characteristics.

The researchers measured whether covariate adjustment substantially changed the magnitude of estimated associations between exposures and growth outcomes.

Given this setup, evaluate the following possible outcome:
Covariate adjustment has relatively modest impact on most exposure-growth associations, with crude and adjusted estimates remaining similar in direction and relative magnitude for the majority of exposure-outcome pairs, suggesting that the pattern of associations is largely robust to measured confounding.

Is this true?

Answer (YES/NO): YES